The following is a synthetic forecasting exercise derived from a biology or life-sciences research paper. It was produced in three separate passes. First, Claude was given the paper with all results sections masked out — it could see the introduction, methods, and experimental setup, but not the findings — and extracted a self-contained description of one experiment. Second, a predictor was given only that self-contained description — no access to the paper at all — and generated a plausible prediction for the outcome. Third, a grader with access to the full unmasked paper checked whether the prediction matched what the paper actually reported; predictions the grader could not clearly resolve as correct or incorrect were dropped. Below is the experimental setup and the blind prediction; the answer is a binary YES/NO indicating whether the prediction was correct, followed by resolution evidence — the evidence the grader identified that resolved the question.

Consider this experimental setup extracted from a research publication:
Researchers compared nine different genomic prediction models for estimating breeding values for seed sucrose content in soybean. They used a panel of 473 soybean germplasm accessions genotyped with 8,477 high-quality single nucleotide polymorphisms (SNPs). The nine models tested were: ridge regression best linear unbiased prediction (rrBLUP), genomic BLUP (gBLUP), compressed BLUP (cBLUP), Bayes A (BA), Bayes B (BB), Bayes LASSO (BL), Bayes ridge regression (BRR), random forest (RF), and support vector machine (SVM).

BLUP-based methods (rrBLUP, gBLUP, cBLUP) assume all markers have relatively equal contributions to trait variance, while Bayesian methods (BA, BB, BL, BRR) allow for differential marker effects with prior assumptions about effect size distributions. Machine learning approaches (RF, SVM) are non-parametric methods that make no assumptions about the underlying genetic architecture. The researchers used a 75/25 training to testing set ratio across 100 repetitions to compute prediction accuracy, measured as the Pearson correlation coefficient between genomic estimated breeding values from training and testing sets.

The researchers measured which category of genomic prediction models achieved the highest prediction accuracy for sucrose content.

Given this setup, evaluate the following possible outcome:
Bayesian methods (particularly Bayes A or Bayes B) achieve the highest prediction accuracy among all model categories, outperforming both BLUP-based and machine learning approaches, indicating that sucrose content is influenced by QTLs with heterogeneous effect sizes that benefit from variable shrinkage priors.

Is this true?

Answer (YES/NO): NO